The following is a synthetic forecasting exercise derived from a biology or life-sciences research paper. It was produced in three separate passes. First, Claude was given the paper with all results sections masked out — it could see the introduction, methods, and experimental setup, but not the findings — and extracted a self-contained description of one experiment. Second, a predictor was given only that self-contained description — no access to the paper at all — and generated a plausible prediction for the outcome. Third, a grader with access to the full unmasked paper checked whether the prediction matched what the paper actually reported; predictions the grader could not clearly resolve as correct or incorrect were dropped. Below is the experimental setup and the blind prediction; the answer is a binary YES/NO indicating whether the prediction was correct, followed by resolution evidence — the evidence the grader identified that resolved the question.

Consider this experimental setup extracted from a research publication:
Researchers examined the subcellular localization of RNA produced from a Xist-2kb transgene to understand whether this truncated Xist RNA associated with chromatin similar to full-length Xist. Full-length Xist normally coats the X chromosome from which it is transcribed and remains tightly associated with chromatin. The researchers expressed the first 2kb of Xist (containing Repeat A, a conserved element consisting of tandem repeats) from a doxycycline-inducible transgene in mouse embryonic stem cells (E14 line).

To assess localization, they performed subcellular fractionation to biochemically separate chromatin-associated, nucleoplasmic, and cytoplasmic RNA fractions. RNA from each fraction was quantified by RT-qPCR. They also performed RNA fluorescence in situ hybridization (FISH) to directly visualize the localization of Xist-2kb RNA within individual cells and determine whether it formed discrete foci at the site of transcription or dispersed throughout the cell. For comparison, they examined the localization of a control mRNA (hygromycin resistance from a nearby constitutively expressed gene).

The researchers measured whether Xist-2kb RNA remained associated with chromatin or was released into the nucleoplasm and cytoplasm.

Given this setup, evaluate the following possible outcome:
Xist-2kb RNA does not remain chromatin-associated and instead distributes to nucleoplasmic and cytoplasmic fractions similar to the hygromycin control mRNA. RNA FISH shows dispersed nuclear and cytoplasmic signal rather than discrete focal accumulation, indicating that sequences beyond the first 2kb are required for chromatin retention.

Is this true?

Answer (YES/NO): NO